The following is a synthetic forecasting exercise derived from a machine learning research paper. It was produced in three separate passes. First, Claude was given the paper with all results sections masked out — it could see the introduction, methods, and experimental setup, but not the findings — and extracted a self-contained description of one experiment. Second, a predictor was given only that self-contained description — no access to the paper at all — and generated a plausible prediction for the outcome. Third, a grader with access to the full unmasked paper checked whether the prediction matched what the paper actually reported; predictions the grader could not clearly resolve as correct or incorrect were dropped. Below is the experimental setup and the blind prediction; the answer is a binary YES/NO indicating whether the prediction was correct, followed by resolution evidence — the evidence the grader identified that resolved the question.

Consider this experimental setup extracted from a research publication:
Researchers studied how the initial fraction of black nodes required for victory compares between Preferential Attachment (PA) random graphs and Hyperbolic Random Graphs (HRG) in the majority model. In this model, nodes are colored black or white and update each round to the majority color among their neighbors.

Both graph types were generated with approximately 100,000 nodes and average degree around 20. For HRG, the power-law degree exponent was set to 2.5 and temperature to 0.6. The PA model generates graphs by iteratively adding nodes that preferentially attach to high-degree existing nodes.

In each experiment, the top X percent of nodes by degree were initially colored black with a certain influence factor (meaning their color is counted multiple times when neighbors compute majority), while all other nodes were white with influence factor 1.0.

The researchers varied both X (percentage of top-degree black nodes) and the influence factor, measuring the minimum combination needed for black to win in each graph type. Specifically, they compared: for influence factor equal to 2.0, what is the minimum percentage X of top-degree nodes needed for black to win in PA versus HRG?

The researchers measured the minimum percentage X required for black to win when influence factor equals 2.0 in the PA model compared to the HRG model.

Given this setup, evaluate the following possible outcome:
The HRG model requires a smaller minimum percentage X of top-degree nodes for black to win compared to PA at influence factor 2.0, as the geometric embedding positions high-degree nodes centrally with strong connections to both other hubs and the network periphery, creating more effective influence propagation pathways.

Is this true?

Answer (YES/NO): YES